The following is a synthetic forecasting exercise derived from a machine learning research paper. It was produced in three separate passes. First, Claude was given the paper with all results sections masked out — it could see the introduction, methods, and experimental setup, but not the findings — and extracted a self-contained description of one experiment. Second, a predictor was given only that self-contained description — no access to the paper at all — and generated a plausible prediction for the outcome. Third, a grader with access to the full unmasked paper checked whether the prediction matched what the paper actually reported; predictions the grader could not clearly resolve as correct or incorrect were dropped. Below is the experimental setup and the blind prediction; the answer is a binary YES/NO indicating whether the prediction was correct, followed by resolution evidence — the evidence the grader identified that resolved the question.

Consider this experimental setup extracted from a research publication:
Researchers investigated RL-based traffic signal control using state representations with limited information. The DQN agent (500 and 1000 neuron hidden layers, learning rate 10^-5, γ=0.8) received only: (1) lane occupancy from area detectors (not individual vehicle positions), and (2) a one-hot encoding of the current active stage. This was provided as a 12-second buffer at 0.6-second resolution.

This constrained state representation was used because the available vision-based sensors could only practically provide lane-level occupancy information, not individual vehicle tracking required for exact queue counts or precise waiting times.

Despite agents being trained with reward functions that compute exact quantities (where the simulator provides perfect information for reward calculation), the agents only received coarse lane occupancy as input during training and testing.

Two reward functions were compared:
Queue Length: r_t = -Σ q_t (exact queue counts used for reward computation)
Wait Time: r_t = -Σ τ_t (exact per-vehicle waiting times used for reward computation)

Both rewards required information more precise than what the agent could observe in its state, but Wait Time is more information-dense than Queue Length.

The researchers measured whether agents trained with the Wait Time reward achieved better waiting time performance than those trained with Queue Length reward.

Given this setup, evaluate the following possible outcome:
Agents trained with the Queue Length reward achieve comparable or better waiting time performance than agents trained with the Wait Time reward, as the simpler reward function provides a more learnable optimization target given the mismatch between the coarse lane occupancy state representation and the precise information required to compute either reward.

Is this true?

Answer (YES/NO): YES